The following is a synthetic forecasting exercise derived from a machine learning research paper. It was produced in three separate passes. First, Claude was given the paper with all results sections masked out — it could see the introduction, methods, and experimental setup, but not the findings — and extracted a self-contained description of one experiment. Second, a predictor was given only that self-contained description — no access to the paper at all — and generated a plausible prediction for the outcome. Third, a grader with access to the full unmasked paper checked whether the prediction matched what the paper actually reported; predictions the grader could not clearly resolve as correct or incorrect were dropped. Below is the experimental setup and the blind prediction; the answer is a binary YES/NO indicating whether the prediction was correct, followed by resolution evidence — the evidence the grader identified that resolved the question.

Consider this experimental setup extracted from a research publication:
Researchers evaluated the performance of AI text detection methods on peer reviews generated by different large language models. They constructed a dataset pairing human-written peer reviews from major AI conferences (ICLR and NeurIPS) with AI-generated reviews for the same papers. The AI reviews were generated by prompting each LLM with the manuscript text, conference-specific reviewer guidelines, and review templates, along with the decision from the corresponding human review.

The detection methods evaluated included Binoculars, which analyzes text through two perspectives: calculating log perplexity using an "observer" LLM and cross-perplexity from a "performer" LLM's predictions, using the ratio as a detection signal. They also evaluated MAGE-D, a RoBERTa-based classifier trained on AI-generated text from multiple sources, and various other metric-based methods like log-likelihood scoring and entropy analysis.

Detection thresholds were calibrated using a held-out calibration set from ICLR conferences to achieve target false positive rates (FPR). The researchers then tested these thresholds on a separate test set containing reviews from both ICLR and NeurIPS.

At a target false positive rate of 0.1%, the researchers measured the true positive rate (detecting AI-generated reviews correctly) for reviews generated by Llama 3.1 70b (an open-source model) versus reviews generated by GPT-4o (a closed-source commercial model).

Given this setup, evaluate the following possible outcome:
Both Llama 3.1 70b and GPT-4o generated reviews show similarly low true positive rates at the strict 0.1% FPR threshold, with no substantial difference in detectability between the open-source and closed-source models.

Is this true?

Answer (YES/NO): NO